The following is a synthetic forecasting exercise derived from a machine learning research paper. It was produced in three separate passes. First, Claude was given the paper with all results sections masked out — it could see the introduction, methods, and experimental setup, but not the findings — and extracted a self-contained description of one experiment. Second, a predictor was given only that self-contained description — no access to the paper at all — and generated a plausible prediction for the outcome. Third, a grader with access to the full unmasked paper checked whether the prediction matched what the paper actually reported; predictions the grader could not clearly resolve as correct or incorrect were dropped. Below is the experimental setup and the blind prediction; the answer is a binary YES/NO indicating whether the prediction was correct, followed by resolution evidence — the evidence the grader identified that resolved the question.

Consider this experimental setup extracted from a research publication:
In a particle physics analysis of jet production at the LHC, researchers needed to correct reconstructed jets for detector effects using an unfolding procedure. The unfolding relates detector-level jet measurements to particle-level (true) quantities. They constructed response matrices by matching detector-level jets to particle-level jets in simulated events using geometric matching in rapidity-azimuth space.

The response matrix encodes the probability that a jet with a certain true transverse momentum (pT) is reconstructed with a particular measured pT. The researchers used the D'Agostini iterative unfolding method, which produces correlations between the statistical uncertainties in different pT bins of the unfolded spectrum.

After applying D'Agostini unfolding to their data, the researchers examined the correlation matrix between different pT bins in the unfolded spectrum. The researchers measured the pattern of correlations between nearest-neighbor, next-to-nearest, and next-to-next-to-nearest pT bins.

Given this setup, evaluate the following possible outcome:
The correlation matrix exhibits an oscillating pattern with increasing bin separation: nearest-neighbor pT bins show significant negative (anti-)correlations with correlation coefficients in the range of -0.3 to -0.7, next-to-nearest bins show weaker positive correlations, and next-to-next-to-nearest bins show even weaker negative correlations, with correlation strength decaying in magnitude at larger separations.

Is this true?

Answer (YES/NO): NO